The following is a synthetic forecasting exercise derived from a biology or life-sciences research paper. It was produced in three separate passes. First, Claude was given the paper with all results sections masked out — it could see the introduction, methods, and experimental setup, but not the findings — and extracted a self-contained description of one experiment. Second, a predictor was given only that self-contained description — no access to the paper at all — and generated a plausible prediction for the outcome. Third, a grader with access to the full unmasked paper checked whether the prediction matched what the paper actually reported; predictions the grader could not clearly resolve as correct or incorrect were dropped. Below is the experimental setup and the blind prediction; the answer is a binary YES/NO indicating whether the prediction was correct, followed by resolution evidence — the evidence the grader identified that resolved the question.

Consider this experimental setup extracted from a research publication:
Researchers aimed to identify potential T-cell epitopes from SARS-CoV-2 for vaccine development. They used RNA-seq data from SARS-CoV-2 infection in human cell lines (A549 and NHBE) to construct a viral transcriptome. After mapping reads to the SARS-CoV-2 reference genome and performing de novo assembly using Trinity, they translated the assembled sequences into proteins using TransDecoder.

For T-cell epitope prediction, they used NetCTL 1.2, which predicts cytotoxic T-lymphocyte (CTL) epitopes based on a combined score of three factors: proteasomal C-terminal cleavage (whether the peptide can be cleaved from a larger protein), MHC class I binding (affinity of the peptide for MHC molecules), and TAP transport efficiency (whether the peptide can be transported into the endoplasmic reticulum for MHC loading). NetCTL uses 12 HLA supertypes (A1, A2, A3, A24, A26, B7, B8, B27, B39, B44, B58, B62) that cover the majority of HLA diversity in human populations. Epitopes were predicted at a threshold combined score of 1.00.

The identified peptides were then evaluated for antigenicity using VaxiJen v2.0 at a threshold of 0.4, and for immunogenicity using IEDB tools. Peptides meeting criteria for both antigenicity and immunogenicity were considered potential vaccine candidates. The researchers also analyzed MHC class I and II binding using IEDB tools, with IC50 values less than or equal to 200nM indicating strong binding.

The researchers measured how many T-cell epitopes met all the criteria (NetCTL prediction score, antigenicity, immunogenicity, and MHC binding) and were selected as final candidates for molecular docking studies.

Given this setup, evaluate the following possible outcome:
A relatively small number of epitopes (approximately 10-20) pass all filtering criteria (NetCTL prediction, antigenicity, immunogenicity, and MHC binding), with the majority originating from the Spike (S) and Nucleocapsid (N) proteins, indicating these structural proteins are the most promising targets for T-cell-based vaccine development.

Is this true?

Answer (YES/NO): NO